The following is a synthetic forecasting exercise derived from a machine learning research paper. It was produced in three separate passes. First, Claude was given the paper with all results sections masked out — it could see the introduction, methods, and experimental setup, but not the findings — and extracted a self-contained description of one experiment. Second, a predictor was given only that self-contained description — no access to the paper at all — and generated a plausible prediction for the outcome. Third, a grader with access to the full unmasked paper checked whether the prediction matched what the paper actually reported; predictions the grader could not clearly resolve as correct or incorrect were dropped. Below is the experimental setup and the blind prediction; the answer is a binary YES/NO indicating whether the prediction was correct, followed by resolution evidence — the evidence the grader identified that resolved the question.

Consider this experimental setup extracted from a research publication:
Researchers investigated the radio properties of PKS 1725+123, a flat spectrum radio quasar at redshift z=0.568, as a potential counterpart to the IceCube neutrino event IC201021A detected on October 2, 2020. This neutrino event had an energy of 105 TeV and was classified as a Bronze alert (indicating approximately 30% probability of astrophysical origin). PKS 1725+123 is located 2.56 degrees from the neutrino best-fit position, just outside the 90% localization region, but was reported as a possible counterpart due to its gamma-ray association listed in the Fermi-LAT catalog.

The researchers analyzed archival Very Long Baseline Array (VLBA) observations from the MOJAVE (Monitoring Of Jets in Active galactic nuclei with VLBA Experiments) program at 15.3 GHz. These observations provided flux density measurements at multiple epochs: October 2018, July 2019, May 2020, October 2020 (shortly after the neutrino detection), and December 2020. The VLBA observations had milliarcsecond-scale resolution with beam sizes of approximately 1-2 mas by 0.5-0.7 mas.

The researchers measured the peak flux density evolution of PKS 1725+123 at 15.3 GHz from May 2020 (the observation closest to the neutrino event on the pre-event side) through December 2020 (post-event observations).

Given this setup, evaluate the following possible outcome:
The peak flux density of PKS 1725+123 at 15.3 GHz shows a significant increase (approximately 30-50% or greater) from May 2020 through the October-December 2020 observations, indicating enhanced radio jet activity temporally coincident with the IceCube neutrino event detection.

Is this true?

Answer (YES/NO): YES